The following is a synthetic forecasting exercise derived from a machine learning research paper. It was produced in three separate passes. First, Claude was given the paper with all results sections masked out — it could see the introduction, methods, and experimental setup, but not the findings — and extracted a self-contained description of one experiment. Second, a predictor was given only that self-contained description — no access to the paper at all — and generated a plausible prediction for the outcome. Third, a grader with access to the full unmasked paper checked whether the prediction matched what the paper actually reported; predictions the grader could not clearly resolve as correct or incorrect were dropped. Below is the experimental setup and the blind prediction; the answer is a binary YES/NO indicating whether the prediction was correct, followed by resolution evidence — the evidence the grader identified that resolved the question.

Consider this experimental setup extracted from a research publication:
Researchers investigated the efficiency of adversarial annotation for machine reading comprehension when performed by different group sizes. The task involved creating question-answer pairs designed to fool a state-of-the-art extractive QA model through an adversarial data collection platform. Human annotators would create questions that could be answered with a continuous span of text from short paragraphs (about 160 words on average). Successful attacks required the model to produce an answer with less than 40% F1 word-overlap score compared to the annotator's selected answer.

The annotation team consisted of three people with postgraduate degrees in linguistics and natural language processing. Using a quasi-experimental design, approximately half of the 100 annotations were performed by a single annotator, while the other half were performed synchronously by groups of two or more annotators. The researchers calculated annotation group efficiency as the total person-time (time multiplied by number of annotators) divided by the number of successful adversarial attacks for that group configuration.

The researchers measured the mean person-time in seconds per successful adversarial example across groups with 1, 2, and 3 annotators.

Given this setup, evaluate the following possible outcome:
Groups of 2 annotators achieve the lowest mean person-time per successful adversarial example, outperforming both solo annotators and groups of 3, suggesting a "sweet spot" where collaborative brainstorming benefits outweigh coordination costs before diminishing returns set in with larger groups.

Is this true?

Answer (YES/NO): NO